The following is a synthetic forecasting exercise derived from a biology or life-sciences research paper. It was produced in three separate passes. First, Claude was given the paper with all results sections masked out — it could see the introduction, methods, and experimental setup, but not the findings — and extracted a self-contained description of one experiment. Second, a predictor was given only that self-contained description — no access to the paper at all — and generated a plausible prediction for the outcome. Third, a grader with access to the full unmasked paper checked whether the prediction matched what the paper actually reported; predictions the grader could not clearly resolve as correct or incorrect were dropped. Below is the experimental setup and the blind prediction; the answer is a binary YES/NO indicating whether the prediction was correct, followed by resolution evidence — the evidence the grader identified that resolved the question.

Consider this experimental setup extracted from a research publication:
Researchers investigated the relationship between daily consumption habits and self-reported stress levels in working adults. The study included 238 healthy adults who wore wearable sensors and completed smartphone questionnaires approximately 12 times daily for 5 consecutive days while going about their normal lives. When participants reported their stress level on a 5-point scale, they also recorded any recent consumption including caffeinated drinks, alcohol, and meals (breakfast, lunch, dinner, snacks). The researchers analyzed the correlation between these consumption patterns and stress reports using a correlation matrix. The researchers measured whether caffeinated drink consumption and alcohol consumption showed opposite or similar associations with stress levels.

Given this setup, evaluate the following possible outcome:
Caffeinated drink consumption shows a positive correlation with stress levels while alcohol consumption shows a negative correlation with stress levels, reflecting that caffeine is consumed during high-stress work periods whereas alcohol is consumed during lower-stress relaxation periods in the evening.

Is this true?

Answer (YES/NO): YES